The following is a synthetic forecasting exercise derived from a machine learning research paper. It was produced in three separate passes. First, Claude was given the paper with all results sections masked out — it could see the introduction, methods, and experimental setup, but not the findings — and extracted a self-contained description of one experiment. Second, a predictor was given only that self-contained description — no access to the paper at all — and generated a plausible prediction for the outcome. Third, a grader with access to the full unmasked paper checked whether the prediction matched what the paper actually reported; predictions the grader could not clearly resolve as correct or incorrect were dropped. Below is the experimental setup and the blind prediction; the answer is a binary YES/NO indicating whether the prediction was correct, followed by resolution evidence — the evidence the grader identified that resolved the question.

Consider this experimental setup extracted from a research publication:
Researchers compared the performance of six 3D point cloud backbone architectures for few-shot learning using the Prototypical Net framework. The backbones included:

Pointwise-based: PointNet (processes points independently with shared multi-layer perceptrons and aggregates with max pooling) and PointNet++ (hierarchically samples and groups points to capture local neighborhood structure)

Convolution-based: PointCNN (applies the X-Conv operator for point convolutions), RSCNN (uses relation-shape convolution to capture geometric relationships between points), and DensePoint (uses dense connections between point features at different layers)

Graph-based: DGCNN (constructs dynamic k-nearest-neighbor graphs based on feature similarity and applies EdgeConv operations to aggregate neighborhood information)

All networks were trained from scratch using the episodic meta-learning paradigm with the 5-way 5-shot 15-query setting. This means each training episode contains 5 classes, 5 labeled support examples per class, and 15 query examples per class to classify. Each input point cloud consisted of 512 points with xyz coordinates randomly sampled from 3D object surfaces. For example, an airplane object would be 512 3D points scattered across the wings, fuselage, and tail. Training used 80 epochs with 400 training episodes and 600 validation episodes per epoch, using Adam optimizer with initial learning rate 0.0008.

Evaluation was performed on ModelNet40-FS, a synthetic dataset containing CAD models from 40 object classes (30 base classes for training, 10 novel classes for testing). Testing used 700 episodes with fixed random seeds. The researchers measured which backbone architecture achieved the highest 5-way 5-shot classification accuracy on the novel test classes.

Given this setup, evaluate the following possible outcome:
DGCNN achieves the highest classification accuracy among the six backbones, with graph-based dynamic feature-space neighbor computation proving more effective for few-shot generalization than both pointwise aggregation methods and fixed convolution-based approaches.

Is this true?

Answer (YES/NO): YES